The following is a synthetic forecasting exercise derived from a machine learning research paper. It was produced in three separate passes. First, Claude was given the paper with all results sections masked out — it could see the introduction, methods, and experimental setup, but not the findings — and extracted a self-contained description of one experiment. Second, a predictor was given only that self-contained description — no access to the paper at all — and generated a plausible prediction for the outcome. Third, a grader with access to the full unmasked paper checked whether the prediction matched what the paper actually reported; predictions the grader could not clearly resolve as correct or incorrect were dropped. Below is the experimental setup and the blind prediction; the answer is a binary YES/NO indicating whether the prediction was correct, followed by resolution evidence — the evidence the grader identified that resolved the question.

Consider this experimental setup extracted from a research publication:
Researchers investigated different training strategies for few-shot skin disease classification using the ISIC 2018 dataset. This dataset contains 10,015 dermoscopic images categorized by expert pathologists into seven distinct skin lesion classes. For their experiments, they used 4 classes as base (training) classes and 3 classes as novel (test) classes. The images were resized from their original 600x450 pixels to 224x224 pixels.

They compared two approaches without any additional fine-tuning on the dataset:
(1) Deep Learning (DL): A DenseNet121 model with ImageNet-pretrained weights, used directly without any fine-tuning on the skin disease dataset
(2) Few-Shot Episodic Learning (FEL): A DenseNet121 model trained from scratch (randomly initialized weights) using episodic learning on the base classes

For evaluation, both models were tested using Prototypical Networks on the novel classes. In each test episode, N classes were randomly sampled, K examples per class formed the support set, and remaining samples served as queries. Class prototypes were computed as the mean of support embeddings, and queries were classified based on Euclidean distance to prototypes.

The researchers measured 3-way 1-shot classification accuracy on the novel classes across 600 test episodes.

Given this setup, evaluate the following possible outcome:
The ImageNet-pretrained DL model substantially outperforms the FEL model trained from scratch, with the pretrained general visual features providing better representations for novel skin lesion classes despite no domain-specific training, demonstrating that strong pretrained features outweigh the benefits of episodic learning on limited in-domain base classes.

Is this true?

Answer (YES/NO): NO